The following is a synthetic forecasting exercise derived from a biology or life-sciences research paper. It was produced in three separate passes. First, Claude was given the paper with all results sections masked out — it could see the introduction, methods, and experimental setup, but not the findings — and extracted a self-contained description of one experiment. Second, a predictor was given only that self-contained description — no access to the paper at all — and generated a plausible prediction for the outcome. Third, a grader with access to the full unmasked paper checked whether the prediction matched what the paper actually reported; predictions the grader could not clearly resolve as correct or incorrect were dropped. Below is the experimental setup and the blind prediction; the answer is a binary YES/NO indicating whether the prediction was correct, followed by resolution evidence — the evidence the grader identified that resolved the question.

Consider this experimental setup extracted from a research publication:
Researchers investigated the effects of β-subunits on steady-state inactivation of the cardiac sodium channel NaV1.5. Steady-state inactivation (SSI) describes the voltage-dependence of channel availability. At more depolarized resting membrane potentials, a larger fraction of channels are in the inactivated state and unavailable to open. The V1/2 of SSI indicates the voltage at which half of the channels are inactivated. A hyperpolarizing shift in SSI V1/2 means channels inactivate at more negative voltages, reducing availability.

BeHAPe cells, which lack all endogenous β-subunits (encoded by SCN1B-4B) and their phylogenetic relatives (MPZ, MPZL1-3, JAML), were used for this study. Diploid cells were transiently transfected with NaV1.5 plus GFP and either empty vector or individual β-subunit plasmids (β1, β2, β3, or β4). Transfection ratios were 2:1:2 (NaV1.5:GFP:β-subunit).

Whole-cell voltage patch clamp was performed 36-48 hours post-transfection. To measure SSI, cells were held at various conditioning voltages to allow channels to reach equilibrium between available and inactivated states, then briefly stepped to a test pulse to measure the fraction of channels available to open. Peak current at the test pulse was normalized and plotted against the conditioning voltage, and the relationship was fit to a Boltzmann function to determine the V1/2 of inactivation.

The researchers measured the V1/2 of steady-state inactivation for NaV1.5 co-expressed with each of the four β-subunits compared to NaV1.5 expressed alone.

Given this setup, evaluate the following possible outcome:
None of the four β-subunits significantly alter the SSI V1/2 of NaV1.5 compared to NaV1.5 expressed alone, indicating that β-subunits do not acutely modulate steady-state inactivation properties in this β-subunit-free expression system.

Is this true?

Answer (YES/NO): NO